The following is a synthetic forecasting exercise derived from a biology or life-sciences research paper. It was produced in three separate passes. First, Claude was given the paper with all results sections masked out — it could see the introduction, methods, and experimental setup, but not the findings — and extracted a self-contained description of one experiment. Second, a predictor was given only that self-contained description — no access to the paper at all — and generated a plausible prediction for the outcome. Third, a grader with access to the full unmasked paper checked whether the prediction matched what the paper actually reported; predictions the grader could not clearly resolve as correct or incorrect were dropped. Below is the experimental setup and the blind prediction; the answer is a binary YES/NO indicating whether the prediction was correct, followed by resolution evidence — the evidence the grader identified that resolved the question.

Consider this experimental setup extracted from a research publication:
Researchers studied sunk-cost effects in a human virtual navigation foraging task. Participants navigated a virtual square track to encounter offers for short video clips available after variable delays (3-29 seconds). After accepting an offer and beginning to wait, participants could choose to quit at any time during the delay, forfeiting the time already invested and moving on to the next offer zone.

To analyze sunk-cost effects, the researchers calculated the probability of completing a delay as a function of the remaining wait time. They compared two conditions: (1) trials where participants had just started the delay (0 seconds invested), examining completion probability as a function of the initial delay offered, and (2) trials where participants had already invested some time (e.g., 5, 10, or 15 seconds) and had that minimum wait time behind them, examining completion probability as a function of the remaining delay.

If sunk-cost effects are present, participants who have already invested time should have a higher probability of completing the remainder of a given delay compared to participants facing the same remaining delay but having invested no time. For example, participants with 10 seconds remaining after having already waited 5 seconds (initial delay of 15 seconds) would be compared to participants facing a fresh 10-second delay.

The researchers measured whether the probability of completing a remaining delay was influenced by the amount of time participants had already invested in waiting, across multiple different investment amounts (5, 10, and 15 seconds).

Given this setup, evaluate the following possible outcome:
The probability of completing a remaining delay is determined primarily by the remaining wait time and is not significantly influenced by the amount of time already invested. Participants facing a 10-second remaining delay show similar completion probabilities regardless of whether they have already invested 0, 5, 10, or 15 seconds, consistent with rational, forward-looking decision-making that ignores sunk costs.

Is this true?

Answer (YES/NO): NO